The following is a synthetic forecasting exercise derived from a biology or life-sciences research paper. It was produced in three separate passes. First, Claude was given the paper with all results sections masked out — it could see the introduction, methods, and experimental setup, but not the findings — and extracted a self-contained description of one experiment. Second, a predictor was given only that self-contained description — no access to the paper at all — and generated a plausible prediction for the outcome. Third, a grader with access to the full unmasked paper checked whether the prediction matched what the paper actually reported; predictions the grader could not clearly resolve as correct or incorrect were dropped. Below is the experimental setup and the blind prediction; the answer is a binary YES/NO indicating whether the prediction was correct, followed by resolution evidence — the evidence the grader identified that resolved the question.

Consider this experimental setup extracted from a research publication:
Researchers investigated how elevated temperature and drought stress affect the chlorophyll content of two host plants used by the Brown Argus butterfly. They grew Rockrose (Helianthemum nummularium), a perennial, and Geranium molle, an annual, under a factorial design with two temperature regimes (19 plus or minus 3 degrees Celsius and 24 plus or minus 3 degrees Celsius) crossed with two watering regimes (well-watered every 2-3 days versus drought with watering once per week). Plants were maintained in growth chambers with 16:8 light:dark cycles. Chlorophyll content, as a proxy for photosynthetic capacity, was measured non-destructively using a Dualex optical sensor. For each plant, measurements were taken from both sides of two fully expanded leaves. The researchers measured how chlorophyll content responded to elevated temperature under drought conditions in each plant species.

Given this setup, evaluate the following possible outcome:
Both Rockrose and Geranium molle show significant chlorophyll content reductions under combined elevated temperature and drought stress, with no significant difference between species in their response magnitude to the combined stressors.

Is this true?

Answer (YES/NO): NO